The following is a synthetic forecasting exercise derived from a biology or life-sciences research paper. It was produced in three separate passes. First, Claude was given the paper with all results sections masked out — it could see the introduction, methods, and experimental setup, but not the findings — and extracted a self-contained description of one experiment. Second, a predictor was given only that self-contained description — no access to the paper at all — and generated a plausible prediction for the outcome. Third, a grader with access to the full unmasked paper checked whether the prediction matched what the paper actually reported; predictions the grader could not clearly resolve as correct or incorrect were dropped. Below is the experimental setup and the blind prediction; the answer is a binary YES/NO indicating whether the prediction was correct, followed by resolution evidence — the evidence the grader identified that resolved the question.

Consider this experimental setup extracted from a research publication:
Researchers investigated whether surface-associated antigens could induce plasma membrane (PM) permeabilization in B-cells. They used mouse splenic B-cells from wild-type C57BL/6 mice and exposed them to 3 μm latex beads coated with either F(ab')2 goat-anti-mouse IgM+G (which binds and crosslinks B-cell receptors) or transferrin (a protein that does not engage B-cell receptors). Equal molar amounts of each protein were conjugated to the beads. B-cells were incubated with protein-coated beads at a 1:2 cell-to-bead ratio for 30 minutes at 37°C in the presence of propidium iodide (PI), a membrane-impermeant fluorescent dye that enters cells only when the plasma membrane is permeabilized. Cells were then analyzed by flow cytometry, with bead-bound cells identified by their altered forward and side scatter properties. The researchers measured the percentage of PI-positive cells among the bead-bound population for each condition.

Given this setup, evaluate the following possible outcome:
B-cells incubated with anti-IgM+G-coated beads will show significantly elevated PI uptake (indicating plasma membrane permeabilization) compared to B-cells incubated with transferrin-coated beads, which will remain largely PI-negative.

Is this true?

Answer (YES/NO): YES